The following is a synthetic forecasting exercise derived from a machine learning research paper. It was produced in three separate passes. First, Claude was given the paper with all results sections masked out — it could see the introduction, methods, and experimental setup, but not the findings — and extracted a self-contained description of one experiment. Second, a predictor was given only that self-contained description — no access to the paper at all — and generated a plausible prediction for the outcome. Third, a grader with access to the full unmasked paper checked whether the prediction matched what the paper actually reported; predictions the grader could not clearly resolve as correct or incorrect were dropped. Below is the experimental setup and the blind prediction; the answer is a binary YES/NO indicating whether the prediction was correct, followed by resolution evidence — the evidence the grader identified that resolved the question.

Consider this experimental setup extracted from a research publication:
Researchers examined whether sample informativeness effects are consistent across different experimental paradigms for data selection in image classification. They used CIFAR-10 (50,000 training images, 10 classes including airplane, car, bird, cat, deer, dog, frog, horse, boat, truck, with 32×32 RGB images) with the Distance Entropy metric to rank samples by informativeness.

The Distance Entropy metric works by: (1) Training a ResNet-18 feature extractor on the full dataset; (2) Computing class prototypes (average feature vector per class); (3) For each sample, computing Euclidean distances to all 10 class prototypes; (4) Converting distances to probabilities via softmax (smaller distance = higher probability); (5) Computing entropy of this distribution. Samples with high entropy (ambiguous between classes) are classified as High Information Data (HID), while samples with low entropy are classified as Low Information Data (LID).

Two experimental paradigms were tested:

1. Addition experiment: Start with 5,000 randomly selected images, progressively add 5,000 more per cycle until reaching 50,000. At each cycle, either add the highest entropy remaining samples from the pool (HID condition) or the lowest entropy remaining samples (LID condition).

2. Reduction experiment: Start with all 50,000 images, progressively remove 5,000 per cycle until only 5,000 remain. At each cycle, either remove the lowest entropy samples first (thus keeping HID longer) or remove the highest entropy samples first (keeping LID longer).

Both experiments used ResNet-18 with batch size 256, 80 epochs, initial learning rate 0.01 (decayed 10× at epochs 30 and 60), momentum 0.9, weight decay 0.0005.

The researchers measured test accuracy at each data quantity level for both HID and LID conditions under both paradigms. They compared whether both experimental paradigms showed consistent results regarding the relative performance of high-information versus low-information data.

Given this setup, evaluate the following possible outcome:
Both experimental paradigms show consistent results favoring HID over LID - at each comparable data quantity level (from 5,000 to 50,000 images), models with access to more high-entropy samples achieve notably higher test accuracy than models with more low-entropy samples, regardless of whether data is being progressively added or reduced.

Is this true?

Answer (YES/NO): YES